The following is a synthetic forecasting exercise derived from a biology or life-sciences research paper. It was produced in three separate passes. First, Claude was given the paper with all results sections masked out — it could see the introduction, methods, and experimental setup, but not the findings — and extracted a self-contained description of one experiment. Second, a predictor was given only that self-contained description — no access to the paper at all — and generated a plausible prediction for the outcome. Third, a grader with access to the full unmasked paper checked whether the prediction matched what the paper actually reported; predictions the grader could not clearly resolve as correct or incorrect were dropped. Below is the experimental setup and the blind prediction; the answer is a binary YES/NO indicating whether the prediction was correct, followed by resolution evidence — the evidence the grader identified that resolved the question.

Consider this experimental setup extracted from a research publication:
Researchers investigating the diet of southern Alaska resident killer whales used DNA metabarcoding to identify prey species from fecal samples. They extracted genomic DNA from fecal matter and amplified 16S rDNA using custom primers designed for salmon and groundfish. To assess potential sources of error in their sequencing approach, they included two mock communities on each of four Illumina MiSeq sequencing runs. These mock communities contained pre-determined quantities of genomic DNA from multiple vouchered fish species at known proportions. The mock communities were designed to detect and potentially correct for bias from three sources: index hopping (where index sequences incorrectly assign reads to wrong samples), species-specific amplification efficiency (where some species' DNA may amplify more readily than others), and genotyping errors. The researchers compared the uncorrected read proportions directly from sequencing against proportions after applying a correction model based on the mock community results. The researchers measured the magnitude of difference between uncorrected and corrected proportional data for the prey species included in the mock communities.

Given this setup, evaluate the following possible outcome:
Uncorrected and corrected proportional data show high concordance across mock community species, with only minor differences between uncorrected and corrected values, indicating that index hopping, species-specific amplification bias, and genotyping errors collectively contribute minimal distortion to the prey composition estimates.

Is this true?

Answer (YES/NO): YES